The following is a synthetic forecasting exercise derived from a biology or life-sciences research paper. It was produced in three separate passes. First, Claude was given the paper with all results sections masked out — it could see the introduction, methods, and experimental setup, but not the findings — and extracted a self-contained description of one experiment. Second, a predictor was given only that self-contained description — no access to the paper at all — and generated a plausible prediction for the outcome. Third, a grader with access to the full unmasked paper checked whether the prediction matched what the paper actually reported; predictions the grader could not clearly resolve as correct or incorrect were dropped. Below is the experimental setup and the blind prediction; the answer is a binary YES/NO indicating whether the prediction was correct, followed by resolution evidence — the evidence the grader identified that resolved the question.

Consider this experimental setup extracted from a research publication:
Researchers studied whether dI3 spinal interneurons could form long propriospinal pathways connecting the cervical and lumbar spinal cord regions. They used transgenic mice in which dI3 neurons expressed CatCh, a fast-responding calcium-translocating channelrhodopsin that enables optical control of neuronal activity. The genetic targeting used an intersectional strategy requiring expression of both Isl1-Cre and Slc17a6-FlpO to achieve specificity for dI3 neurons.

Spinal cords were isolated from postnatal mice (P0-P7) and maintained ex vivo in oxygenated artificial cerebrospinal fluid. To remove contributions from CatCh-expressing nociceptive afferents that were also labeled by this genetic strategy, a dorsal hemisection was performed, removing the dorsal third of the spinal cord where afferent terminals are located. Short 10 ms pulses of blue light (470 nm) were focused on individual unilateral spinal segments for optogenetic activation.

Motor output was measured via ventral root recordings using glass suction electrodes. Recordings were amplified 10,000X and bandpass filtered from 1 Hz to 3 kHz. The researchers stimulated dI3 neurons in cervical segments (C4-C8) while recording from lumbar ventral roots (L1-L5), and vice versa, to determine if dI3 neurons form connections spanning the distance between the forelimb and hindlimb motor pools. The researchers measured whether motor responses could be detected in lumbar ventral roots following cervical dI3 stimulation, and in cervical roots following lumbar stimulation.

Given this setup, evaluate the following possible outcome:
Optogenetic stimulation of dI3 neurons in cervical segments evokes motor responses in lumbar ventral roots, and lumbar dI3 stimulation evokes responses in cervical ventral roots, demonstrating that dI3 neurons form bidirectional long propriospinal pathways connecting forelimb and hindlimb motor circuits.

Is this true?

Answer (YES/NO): YES